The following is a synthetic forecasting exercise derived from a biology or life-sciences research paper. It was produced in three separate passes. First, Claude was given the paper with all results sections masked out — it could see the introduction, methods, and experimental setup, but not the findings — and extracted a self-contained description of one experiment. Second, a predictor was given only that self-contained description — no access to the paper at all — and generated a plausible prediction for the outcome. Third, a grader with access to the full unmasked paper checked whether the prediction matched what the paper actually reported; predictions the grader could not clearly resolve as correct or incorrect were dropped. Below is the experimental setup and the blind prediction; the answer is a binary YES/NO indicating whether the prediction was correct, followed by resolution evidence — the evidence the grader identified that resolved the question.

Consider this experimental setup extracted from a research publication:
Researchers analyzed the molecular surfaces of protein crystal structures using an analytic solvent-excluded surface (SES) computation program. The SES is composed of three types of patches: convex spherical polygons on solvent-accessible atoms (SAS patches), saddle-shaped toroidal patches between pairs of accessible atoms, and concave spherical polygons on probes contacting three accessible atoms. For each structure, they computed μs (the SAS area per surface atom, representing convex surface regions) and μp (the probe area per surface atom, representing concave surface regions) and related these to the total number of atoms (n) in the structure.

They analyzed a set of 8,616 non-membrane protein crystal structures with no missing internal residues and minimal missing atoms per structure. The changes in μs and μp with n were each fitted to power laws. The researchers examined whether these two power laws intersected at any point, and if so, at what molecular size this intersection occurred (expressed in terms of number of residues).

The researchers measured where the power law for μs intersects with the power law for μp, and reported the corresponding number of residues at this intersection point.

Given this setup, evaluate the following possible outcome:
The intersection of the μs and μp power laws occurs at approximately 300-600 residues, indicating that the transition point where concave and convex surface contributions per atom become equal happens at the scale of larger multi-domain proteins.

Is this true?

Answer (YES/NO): NO